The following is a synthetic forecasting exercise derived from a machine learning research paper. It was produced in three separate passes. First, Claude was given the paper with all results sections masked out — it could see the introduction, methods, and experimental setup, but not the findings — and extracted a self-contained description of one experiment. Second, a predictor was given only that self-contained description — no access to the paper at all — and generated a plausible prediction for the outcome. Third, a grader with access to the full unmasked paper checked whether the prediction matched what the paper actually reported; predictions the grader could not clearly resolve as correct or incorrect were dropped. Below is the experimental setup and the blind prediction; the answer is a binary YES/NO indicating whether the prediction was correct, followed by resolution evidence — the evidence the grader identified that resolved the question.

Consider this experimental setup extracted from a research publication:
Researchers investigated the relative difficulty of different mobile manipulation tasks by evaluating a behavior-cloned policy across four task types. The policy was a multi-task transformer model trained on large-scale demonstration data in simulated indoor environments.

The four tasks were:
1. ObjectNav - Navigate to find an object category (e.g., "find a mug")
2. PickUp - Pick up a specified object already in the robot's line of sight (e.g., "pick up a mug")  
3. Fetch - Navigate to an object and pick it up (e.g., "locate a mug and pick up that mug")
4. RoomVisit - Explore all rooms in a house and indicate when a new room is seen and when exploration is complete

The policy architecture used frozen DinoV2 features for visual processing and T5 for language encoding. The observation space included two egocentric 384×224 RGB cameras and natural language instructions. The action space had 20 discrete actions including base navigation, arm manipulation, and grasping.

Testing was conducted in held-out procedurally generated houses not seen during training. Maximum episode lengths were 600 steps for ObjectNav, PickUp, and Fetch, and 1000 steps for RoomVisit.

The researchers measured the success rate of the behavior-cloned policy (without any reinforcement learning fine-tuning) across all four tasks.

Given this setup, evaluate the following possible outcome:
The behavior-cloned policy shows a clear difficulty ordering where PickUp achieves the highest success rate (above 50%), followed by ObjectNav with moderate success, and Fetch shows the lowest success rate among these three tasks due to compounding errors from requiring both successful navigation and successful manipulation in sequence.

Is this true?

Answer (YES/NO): YES